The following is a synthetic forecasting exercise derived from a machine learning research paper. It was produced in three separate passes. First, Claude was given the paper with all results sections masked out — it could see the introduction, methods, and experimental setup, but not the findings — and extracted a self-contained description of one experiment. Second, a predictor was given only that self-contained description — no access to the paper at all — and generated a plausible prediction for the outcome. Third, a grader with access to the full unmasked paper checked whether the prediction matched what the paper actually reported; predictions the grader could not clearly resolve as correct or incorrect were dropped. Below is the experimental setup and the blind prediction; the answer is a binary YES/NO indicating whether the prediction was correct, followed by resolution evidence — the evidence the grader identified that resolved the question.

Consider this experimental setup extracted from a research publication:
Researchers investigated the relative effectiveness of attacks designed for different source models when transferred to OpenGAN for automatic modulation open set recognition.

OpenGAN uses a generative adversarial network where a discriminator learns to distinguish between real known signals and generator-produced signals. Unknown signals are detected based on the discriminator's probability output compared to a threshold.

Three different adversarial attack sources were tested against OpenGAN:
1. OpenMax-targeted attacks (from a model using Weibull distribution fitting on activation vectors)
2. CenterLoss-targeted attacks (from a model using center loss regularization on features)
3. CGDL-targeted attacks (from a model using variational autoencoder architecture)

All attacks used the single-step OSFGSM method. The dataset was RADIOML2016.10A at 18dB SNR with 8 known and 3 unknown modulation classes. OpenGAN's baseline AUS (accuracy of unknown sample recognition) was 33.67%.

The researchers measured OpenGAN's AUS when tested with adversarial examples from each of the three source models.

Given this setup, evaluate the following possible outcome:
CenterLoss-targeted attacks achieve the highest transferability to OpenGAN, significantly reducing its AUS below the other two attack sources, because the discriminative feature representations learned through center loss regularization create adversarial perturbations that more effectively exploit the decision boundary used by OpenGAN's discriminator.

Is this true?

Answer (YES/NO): NO